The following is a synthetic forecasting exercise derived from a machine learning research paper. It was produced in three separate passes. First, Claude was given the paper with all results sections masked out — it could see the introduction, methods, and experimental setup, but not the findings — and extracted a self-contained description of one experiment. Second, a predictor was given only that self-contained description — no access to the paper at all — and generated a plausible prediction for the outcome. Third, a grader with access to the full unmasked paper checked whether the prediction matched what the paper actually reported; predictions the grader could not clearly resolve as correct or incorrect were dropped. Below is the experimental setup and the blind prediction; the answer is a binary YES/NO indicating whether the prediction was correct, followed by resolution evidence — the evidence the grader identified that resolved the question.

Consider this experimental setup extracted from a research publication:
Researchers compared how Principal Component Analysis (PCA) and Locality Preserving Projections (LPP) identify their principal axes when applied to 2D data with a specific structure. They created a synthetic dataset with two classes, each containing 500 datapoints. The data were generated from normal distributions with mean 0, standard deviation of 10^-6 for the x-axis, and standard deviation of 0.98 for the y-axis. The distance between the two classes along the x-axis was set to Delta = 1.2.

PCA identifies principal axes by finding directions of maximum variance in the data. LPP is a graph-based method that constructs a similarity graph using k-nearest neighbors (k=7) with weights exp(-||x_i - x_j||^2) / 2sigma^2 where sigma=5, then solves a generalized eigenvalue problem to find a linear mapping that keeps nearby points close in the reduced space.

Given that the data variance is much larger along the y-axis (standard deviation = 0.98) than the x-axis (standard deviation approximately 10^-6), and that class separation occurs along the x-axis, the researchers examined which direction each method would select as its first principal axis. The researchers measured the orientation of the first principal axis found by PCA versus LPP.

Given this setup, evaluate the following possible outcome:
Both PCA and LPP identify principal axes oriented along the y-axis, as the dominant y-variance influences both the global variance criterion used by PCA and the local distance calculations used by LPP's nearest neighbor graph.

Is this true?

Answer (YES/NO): NO